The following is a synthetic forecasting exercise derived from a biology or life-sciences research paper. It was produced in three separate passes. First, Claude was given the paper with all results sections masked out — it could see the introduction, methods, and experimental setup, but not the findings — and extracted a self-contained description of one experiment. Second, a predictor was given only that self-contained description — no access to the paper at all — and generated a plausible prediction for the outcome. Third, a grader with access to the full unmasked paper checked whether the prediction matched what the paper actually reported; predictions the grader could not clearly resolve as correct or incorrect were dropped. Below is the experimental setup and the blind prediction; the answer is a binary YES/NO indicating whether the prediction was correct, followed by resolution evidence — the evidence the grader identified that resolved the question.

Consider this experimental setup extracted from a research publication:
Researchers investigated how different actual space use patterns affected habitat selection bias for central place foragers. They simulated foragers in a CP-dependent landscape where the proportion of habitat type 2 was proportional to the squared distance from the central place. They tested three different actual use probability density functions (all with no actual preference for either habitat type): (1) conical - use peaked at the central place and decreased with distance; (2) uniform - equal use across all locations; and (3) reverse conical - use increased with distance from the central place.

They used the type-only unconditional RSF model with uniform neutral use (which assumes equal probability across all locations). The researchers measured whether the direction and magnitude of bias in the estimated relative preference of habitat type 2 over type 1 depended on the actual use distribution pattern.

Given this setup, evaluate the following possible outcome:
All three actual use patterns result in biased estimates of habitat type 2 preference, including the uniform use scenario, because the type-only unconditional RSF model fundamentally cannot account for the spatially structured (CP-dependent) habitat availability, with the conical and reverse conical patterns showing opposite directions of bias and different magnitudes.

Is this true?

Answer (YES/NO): NO